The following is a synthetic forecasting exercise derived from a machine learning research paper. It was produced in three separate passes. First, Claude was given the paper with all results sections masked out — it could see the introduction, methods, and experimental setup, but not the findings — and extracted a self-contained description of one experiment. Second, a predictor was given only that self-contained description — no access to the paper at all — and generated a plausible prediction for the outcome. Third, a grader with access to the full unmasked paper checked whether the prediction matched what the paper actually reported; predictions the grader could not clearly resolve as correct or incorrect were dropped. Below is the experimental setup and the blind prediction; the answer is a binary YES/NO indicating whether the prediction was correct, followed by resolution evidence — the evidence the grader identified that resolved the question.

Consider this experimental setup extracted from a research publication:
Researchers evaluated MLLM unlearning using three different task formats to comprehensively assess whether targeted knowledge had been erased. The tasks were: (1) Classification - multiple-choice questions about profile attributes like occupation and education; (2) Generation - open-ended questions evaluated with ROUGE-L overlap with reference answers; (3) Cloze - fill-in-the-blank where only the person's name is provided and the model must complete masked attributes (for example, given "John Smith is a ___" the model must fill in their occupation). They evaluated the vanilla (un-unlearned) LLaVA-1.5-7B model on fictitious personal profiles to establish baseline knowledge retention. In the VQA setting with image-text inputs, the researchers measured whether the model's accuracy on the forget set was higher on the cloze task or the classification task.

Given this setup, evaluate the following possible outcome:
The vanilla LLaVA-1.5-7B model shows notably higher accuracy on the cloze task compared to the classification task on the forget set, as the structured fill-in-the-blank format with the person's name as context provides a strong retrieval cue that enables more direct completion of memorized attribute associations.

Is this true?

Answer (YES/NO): YES